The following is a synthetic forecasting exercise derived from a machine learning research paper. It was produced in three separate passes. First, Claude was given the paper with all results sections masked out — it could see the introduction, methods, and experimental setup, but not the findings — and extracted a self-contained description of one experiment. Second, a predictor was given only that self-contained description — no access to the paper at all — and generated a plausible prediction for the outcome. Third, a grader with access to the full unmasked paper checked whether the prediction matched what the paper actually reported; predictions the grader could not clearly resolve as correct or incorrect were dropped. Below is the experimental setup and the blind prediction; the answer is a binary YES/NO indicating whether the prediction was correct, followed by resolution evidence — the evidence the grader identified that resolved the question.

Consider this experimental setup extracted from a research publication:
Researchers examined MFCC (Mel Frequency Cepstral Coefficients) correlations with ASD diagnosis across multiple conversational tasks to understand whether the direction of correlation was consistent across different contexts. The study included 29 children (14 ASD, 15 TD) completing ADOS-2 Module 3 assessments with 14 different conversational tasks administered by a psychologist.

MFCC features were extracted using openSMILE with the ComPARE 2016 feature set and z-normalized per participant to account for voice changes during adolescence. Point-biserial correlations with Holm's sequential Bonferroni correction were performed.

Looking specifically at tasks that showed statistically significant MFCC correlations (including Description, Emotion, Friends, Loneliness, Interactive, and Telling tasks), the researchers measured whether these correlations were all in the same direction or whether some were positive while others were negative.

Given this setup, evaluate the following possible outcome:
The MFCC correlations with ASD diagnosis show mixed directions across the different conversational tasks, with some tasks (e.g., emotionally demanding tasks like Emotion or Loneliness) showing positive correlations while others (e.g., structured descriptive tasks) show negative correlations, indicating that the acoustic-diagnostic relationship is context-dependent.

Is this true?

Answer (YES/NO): NO